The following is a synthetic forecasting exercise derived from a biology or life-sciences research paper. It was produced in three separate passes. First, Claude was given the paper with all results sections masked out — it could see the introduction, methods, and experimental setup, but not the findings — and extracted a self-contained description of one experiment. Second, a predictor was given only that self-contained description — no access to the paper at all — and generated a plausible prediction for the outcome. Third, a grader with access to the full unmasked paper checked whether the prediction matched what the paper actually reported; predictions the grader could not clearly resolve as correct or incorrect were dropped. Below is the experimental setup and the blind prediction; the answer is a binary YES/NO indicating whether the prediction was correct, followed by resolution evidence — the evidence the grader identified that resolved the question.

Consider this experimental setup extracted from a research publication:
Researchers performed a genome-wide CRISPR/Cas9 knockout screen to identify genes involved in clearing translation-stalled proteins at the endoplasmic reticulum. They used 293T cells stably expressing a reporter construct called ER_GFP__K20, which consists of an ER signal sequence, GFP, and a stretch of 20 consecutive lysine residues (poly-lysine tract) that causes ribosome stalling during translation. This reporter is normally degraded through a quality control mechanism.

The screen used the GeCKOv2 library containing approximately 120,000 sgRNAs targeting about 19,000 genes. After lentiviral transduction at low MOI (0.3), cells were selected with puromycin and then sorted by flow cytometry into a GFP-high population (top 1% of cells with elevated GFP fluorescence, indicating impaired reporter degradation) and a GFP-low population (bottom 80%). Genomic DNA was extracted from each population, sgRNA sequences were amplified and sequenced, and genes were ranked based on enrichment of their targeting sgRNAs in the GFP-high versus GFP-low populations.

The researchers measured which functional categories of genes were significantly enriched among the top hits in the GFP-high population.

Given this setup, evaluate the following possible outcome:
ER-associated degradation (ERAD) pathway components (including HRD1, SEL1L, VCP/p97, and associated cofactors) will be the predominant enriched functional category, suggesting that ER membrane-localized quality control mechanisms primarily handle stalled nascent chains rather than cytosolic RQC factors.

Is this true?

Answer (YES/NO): NO